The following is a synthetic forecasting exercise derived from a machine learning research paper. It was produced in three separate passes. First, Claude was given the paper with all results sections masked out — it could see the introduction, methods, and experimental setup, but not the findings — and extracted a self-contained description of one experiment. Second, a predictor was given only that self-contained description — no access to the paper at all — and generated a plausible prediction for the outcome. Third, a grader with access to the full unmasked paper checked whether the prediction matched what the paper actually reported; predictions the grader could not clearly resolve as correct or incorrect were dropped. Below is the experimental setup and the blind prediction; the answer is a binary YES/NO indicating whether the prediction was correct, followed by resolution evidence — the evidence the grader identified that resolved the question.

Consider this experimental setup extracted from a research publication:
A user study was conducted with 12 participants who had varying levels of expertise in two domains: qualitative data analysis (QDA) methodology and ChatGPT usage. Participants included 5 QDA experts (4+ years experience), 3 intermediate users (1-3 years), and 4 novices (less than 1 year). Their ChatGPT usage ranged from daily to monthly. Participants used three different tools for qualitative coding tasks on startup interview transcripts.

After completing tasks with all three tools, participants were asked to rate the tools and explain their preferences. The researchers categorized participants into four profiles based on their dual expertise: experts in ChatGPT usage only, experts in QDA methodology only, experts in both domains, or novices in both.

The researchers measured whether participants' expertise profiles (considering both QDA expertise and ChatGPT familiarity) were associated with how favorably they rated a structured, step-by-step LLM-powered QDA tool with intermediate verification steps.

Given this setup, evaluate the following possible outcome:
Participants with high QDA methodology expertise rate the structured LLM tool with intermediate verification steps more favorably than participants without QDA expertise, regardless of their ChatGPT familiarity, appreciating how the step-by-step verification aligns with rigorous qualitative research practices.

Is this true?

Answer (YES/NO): NO